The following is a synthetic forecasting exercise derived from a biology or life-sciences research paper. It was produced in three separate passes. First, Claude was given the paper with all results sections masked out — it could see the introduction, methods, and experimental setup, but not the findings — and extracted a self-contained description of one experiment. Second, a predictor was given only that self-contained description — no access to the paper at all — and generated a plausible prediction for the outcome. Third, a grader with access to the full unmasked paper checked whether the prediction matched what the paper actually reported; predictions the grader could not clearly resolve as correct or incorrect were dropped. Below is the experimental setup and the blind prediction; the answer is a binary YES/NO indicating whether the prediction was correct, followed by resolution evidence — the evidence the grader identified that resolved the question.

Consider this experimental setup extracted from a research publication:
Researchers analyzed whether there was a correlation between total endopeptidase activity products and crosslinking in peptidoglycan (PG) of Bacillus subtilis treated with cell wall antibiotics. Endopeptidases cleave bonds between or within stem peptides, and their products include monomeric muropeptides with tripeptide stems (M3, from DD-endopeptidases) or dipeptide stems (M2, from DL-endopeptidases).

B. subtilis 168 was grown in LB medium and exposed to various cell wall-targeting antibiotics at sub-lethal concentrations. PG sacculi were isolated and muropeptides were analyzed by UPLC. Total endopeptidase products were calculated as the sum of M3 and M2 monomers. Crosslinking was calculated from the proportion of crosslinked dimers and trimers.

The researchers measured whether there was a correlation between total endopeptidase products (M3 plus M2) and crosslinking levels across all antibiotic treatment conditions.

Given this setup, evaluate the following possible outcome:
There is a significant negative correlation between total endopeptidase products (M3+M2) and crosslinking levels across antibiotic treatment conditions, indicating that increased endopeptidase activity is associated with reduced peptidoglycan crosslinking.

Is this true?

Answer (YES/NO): YES